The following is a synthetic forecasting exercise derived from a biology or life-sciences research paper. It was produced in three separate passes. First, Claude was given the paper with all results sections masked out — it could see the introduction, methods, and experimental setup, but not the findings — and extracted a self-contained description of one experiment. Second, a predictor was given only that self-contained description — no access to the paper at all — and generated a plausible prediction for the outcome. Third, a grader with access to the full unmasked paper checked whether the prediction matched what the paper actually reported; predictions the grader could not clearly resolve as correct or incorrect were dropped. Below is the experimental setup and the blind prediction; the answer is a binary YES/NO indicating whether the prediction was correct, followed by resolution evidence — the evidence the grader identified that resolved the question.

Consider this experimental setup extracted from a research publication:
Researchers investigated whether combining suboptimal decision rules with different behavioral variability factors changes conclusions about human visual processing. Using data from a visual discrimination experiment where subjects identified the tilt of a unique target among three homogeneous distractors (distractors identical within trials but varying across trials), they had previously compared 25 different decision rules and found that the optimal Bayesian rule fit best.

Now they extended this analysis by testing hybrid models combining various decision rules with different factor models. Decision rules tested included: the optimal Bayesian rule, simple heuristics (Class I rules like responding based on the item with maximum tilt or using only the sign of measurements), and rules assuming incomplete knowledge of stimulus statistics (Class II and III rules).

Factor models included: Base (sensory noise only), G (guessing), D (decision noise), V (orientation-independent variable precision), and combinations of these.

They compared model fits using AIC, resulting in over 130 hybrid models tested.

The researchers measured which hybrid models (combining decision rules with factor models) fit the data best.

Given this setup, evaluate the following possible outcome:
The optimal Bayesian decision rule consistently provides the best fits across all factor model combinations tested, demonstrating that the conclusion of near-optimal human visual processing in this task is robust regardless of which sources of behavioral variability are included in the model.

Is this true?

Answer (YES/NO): YES